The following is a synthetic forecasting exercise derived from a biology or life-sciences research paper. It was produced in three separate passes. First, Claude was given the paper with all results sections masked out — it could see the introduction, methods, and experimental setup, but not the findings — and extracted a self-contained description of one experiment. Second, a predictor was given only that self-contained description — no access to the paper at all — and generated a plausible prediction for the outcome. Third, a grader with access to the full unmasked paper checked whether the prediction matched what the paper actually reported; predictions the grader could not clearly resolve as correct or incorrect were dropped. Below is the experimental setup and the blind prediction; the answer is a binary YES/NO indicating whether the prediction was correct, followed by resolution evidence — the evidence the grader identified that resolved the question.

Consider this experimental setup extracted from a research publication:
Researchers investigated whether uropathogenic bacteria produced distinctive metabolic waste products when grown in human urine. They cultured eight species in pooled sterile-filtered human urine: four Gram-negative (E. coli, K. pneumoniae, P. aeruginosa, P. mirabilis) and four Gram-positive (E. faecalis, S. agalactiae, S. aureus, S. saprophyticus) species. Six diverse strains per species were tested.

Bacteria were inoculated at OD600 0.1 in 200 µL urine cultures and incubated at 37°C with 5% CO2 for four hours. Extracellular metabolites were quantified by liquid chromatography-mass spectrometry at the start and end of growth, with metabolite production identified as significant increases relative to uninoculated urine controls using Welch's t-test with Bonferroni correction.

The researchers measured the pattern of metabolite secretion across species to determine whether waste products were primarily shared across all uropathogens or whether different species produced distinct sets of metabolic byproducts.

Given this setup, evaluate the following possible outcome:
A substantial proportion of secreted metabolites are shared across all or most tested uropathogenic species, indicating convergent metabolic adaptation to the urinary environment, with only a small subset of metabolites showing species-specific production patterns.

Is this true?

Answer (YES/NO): NO